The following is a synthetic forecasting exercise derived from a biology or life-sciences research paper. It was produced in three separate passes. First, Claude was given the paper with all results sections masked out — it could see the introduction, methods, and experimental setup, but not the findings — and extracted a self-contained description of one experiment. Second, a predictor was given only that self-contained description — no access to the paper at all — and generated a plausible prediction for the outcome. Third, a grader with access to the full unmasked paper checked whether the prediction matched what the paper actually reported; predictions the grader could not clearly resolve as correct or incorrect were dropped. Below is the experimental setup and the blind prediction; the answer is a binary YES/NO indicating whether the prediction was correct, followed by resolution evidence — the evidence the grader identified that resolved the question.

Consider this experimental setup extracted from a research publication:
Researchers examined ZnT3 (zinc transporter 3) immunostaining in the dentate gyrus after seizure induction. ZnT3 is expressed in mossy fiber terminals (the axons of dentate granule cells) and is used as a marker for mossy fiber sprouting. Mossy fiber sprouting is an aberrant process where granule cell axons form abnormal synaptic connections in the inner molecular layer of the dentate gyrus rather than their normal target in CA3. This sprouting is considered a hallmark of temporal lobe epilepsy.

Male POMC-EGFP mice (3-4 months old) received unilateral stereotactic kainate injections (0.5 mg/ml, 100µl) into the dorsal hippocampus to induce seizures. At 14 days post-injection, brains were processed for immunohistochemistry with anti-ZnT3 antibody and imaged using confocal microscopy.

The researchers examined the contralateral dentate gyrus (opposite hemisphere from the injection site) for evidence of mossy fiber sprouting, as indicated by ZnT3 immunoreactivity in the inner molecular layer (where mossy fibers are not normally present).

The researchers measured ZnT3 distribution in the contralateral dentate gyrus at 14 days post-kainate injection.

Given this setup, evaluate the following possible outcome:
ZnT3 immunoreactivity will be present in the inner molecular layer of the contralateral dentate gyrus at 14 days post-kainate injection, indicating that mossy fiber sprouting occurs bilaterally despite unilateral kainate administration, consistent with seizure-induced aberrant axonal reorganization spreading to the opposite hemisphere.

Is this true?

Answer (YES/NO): NO